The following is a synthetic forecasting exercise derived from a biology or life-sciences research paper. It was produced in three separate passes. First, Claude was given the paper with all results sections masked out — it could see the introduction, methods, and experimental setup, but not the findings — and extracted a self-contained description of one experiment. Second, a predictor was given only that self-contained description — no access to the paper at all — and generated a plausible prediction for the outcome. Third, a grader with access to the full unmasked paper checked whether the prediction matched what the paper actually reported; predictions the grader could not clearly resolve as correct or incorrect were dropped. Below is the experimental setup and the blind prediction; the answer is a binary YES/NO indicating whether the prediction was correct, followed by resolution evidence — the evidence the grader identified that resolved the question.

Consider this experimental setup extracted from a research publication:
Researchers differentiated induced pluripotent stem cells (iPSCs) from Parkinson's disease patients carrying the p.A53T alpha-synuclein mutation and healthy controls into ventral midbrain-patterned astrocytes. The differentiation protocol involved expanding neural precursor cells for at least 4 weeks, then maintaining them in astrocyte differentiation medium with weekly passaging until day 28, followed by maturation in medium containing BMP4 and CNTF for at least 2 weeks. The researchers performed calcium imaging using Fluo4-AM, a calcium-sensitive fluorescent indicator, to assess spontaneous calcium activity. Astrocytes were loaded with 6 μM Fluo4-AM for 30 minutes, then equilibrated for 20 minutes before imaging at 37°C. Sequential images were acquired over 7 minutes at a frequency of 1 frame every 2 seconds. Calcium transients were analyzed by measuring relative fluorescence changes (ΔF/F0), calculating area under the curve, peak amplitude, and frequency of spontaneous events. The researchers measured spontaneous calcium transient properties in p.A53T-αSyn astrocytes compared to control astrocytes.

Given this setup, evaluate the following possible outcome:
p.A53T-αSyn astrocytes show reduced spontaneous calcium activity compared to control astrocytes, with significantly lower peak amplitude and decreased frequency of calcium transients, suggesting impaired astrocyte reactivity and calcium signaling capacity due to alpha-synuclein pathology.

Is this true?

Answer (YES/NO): NO